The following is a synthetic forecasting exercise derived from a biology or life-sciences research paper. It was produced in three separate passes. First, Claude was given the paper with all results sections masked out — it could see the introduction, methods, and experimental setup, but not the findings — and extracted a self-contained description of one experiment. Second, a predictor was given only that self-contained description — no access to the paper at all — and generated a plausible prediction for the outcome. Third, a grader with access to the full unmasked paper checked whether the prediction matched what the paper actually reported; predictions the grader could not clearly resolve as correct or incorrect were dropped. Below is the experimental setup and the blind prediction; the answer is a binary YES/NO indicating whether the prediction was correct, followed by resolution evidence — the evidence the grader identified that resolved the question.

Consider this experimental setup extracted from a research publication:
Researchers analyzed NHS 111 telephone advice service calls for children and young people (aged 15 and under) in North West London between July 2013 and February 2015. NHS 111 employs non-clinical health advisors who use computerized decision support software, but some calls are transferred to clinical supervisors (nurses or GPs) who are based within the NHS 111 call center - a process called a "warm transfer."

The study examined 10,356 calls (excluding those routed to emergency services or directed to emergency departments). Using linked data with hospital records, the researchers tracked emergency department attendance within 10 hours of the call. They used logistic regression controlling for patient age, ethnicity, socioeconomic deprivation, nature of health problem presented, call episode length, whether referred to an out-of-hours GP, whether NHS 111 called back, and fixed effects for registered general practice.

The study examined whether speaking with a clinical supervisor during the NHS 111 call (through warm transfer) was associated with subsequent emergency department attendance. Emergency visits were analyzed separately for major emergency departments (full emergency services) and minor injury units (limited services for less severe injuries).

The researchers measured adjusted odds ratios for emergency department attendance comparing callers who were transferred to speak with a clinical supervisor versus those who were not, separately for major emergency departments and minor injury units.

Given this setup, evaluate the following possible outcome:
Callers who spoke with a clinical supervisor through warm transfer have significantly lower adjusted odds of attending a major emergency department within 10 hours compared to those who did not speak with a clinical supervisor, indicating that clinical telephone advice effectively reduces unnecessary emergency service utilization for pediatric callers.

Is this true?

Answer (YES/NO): YES